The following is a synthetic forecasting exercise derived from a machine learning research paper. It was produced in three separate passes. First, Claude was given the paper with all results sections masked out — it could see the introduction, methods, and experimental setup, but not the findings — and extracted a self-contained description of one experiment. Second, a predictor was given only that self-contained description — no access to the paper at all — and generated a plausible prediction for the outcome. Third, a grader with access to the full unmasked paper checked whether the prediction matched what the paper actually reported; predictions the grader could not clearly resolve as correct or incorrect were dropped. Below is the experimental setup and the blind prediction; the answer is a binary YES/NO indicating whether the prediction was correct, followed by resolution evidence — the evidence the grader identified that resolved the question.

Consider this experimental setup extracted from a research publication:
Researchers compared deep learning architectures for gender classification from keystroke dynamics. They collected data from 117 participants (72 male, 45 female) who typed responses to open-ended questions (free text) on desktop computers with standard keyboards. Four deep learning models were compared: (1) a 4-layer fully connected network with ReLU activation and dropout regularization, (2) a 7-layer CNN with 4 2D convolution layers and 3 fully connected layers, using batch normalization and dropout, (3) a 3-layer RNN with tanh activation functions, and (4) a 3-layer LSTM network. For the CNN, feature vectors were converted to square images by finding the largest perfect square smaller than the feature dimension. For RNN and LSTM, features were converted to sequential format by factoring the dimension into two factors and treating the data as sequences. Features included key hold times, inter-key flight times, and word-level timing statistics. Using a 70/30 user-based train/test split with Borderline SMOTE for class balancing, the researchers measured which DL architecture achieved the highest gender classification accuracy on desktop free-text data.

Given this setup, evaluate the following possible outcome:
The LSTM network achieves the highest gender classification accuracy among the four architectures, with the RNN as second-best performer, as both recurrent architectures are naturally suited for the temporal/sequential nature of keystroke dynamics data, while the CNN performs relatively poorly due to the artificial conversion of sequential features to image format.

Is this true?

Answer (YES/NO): NO